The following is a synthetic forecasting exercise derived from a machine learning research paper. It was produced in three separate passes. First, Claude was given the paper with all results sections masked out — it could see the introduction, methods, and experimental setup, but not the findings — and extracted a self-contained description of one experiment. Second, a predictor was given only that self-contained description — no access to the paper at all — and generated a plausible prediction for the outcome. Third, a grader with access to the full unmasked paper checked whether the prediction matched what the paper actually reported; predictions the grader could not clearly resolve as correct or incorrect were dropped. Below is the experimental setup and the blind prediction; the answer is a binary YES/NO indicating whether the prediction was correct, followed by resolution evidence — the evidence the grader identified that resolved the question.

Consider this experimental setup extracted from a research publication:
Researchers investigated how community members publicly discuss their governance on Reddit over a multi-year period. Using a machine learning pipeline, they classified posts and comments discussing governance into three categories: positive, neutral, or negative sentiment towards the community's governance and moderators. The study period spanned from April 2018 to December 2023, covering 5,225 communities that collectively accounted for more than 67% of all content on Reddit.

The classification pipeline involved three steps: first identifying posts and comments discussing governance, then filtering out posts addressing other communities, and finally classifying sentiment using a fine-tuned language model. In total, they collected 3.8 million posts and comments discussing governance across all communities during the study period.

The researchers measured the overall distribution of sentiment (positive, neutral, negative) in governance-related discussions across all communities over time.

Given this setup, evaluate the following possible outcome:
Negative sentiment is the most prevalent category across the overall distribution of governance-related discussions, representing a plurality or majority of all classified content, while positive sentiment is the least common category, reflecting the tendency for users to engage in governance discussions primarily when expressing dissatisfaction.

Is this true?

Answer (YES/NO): NO